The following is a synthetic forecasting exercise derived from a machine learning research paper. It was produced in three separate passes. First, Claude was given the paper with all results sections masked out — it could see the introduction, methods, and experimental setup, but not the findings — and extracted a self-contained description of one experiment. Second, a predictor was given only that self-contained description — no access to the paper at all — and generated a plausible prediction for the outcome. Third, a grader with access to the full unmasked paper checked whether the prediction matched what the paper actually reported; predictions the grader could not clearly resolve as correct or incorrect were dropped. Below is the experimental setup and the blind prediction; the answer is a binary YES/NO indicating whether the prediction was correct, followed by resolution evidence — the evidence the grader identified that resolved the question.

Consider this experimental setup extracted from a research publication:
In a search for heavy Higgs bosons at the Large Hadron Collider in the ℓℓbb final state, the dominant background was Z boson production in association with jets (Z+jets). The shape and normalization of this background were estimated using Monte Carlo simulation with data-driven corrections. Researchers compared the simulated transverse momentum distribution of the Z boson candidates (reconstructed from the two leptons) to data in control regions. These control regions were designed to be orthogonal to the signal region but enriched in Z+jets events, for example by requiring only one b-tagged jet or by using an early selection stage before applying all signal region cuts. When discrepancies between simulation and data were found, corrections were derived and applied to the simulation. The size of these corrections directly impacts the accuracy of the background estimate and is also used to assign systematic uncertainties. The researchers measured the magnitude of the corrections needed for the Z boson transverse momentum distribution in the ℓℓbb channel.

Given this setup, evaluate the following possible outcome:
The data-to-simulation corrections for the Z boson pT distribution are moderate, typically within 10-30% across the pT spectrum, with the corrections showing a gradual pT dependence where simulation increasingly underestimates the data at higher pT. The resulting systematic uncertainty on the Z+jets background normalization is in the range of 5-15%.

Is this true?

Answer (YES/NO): NO